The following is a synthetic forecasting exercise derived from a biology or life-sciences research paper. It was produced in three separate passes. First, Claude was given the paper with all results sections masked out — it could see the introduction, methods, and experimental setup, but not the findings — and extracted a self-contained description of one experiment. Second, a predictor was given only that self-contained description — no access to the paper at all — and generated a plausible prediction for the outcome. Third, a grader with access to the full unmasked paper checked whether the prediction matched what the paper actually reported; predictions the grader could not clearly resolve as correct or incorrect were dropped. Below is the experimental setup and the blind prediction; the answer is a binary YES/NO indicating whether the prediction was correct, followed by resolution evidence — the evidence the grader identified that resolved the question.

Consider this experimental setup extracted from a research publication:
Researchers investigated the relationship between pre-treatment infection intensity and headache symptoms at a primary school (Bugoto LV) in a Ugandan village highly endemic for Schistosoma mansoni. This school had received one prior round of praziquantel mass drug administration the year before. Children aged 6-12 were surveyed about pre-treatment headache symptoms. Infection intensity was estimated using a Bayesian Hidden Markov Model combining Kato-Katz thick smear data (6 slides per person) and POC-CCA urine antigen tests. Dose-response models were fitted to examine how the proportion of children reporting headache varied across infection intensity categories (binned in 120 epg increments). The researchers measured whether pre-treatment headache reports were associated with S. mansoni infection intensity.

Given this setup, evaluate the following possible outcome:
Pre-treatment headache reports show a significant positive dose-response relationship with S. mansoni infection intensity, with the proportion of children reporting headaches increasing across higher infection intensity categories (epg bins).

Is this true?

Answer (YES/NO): NO